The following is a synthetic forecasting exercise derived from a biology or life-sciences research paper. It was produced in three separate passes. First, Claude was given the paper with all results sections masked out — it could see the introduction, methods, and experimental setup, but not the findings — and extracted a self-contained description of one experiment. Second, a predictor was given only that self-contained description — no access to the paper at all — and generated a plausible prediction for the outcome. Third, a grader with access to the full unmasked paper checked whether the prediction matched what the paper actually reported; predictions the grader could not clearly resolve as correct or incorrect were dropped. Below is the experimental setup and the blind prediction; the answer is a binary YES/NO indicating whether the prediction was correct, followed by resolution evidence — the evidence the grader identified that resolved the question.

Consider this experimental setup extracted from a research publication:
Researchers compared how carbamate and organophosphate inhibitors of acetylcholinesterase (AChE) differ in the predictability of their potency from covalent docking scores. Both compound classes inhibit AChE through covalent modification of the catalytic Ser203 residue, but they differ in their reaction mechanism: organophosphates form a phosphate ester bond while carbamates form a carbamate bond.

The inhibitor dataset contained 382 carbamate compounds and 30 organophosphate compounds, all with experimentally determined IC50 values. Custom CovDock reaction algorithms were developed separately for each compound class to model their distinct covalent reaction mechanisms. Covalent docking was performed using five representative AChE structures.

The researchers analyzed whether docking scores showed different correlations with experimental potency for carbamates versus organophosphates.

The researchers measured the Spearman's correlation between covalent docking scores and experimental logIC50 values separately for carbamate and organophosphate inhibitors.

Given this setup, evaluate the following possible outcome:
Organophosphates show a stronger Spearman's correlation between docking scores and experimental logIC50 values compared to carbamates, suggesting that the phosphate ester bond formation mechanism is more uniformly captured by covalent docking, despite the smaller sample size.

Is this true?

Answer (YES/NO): NO